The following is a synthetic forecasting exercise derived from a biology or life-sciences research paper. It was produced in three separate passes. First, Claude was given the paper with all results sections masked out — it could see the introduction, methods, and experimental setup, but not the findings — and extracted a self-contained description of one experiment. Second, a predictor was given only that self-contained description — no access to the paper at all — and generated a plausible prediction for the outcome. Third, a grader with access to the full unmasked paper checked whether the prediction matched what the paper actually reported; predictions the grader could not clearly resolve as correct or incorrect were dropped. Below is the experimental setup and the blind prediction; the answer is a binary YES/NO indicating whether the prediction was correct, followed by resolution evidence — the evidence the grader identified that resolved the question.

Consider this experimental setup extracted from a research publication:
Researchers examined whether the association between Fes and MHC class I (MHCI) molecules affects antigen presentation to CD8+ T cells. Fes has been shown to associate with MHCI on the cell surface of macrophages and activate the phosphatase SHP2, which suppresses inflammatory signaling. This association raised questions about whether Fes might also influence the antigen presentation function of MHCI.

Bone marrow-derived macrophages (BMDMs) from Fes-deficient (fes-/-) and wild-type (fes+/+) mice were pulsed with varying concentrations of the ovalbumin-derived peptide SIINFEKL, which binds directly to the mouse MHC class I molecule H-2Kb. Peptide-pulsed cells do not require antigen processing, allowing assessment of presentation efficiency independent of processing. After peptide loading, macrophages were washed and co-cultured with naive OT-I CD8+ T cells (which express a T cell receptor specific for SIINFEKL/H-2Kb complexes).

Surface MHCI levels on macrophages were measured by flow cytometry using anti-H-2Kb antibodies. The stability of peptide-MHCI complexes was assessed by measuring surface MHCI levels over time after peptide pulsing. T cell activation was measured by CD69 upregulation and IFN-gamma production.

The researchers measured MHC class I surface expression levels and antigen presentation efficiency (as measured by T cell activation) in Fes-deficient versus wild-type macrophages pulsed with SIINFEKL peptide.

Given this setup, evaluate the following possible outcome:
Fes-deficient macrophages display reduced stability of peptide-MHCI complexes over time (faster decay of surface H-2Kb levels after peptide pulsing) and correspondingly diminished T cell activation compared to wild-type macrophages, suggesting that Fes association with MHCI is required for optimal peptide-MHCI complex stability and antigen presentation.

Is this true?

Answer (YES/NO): NO